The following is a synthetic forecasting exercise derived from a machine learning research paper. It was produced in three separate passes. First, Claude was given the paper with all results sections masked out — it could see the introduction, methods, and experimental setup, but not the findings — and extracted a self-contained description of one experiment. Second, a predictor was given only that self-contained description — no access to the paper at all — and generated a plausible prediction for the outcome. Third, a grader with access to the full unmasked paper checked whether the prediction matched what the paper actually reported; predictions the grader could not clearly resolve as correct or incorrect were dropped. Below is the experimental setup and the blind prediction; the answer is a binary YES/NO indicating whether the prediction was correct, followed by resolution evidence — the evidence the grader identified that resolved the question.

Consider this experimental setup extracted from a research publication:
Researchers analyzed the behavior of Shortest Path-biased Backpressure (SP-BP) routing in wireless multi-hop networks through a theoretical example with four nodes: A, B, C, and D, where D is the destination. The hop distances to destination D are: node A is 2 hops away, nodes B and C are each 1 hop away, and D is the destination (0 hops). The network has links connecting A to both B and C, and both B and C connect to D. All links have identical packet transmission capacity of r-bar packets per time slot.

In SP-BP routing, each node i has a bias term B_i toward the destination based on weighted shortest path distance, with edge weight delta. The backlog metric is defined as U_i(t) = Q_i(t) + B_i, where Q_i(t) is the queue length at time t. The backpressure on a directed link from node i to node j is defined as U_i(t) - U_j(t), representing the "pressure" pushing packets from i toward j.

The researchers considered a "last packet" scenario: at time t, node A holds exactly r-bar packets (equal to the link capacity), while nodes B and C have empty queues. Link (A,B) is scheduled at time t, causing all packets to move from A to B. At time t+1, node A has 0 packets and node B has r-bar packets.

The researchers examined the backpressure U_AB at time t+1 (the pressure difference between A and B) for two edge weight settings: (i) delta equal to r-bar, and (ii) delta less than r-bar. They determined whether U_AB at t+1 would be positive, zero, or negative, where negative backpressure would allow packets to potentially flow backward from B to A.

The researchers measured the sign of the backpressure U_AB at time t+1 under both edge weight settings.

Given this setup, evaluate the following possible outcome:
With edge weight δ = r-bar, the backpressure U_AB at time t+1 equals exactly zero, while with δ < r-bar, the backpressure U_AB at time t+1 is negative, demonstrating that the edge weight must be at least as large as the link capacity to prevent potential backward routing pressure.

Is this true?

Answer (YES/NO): YES